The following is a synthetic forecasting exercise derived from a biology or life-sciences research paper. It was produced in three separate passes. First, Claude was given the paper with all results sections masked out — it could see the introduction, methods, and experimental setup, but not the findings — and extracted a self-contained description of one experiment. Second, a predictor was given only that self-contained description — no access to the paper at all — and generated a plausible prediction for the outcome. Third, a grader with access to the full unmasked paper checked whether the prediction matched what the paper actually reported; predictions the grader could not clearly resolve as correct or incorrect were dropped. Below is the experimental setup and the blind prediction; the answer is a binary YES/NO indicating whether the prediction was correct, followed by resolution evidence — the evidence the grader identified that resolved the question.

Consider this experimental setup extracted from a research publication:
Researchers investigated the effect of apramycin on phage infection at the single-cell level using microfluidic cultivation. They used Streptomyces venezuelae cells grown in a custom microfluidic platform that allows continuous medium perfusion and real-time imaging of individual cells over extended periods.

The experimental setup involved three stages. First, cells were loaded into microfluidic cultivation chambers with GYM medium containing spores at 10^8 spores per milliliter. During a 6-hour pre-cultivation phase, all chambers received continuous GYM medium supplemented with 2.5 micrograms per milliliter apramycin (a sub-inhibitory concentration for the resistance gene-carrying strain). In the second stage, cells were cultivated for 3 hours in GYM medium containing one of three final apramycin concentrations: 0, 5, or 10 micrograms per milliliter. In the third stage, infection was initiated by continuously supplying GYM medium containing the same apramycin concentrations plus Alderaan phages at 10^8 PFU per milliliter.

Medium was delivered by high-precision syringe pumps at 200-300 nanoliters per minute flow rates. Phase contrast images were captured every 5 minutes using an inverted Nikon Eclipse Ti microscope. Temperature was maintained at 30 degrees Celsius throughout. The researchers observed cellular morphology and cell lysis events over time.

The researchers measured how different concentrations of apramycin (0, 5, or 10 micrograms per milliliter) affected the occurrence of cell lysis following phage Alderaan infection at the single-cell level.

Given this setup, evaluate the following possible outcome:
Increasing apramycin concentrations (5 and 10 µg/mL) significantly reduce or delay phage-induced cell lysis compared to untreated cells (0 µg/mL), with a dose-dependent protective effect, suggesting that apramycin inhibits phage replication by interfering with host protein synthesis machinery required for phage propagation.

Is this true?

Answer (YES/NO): NO